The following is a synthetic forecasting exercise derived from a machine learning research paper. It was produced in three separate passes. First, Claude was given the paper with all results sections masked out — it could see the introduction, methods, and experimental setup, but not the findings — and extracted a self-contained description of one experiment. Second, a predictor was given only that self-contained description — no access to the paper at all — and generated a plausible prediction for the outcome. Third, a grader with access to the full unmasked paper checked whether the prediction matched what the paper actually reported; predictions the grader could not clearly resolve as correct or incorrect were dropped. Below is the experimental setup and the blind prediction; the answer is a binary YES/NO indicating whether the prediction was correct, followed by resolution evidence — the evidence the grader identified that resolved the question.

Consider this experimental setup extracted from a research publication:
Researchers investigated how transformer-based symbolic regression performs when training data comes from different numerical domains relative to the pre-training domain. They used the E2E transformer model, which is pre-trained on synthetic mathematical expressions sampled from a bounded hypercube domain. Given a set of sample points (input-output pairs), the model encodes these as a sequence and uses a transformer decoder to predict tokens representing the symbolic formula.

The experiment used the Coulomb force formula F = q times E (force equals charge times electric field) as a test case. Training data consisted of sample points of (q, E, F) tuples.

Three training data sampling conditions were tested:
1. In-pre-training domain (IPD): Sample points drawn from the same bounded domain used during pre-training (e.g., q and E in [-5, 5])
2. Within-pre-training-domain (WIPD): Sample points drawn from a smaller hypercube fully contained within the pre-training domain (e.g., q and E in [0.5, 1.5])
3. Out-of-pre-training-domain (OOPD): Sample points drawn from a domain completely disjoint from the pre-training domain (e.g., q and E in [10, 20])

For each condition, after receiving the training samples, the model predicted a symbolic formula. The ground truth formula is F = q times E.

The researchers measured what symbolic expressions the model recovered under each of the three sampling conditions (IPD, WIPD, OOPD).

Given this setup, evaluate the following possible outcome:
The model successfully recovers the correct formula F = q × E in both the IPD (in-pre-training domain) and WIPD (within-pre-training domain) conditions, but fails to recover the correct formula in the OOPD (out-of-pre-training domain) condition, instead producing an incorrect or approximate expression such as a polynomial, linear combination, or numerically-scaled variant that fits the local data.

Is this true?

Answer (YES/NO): NO